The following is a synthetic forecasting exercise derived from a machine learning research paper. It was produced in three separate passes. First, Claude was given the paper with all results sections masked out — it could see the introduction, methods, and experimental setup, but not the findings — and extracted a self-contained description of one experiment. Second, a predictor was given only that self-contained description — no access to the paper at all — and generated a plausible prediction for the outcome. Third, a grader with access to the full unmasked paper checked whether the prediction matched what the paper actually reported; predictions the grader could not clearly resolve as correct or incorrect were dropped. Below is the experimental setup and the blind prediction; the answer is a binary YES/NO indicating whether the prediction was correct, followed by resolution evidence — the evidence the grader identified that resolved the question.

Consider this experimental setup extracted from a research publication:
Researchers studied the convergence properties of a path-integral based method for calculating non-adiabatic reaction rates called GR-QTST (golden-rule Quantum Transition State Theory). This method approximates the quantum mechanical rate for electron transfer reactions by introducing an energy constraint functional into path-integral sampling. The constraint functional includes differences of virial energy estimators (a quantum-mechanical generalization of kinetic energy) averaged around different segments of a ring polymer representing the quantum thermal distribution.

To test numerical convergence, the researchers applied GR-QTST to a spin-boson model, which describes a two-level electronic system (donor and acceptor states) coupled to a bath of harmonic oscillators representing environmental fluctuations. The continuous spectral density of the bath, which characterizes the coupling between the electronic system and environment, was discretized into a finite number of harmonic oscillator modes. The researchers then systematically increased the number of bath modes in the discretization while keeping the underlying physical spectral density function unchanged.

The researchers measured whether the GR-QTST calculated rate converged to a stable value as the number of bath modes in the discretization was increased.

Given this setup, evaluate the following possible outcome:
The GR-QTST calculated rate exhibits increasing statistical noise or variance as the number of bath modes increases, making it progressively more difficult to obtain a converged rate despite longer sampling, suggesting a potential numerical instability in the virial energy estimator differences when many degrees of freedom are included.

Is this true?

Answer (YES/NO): NO